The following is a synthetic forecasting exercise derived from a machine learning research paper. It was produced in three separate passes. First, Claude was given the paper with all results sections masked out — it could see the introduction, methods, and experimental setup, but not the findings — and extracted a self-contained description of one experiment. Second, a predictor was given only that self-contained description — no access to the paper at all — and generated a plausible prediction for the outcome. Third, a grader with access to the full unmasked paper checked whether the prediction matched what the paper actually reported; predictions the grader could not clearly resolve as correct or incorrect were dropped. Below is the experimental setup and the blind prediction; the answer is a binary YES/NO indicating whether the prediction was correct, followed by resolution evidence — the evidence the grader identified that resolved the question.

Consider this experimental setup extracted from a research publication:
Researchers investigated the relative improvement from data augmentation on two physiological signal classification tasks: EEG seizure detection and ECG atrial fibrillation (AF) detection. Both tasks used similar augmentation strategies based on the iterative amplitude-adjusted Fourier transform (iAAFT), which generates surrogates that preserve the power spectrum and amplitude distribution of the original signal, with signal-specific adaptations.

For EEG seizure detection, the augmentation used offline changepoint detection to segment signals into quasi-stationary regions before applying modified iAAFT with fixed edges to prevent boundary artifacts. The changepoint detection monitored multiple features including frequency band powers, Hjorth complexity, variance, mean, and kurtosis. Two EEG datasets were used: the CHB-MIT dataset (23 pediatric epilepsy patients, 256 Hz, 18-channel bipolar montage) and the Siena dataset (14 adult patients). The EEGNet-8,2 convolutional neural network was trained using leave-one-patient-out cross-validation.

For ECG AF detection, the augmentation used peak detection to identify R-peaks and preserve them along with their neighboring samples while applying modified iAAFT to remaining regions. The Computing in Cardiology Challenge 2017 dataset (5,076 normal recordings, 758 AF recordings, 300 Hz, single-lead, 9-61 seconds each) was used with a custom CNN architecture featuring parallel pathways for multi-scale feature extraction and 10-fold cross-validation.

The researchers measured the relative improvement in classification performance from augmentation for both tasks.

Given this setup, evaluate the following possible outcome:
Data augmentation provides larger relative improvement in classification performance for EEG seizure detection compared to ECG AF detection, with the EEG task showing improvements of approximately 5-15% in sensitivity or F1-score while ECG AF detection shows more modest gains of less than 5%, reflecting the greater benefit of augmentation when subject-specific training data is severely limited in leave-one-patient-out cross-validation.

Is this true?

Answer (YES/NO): NO